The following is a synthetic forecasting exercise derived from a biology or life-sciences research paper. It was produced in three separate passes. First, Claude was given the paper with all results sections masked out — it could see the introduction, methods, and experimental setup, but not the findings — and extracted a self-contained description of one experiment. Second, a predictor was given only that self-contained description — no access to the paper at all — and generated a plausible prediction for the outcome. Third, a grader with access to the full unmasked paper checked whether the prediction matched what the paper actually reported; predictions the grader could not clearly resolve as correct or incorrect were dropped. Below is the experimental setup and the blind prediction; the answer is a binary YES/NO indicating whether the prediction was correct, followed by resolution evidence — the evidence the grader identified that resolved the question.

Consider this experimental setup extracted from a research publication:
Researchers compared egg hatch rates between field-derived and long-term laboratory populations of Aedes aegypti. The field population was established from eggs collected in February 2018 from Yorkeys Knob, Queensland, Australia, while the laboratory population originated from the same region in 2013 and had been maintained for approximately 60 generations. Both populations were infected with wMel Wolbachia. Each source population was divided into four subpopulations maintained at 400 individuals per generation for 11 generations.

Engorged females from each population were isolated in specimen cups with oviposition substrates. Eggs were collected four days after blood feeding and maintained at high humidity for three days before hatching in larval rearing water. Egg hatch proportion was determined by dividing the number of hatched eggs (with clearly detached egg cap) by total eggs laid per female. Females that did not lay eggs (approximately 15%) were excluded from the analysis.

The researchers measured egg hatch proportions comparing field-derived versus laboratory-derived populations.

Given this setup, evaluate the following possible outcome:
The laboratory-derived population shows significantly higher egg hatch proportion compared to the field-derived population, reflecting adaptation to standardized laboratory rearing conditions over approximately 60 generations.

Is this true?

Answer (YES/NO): NO